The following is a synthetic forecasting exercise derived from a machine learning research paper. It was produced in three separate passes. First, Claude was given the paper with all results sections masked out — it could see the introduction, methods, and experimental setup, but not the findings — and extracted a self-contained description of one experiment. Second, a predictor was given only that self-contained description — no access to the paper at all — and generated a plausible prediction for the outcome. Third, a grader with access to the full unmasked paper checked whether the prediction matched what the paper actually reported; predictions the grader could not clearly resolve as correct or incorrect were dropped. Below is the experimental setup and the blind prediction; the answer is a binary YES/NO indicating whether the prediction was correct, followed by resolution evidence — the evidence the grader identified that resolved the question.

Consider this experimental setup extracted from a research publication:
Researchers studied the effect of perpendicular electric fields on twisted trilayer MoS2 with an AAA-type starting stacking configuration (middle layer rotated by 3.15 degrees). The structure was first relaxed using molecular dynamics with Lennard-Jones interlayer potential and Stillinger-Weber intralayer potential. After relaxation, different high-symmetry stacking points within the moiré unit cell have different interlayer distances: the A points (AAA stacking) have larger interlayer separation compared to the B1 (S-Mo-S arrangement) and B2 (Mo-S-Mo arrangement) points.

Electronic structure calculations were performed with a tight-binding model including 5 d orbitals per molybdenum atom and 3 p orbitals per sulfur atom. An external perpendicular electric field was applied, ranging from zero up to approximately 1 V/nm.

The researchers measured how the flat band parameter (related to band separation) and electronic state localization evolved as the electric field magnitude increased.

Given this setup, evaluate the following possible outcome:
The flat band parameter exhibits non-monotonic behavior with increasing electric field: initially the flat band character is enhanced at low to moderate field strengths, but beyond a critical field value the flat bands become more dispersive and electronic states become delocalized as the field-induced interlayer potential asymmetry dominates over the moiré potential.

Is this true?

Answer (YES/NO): NO